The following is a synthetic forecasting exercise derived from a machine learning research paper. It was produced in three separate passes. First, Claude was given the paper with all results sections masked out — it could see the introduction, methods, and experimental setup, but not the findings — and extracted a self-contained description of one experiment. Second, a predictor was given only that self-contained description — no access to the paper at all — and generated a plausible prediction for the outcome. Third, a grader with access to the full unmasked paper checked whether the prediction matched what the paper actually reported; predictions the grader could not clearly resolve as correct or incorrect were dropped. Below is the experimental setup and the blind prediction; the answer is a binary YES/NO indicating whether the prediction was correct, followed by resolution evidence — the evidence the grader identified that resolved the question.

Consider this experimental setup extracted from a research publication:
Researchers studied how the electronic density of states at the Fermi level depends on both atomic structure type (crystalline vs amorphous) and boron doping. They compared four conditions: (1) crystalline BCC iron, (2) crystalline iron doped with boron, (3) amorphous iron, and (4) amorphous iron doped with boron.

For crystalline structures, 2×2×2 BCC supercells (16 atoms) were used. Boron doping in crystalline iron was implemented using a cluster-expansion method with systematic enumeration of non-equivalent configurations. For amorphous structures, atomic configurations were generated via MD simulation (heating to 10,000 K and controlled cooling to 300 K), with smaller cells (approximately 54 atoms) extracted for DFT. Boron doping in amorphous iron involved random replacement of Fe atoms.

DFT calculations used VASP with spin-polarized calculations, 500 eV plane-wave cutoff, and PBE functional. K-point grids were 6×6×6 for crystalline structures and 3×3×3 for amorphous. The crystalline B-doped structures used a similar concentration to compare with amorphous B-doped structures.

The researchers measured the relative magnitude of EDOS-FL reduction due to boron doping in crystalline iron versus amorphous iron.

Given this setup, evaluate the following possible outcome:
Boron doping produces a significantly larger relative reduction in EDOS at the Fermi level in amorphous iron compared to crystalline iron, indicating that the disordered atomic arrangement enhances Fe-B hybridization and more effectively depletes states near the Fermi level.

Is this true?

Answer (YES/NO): NO